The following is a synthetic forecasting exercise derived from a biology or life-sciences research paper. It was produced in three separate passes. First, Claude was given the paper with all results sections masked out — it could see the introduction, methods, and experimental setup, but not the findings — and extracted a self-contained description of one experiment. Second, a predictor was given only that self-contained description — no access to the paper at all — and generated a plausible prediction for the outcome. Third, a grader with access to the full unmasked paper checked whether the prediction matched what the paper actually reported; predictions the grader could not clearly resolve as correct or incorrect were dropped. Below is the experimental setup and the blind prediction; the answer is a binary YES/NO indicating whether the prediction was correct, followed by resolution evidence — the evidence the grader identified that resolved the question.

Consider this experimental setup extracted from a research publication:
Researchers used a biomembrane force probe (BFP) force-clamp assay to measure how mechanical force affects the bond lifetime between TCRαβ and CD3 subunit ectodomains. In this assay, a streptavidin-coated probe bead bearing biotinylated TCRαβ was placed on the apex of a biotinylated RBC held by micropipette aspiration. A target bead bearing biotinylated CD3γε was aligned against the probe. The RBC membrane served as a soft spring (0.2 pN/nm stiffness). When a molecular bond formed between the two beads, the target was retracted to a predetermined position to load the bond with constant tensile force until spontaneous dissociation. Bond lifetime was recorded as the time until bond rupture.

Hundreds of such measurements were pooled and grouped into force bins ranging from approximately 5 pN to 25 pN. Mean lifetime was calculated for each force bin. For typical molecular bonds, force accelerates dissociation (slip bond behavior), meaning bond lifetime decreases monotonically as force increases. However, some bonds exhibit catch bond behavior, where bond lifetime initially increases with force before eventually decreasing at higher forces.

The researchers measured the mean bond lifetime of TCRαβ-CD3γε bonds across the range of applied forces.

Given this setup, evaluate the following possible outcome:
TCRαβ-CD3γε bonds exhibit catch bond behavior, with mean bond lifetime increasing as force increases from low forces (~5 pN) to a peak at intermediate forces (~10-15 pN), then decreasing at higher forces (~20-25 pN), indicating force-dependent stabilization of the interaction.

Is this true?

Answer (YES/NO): YES